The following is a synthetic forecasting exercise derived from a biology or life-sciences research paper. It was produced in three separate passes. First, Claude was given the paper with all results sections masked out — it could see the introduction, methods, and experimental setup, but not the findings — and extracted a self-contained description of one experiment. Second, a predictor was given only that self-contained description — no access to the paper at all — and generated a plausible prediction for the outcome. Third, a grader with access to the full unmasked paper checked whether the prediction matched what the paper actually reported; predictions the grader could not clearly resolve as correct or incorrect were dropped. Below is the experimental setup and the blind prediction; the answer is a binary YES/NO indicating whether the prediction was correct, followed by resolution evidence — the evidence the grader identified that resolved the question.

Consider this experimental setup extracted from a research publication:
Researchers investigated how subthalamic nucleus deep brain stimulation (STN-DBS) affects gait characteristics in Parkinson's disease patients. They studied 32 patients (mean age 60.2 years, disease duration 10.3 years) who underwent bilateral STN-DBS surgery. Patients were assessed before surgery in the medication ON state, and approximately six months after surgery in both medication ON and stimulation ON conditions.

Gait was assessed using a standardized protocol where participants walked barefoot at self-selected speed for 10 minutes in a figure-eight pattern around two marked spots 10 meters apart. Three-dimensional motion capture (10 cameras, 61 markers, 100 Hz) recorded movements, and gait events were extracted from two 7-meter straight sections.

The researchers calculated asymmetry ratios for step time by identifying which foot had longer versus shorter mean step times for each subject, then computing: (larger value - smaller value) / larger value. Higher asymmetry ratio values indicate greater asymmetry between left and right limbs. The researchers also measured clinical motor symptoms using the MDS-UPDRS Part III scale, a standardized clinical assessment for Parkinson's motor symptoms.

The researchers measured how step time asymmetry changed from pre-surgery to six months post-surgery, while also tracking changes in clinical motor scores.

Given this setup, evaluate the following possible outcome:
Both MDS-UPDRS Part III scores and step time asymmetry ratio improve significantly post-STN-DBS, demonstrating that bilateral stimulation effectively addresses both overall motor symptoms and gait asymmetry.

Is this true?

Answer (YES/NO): NO